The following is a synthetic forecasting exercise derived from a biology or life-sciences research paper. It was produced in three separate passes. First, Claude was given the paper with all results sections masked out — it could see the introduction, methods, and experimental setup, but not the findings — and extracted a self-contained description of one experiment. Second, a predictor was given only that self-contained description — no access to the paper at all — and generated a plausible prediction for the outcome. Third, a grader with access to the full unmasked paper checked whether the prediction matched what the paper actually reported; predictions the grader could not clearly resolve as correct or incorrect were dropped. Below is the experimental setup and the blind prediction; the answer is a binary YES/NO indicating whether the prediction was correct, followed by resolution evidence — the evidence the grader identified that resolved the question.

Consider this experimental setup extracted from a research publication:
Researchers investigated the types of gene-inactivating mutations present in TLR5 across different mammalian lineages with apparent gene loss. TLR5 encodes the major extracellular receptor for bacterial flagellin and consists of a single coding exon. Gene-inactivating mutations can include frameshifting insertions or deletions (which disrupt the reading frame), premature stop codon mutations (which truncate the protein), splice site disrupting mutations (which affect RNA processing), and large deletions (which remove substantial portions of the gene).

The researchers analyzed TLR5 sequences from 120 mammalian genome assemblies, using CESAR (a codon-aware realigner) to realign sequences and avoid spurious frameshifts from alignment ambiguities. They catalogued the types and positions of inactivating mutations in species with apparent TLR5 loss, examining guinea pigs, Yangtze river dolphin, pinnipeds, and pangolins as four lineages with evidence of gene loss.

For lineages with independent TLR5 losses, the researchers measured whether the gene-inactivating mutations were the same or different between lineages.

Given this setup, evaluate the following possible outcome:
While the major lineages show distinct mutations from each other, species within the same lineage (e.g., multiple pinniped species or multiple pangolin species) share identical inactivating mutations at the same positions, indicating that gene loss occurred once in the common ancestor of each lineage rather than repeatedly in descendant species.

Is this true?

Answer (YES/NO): YES